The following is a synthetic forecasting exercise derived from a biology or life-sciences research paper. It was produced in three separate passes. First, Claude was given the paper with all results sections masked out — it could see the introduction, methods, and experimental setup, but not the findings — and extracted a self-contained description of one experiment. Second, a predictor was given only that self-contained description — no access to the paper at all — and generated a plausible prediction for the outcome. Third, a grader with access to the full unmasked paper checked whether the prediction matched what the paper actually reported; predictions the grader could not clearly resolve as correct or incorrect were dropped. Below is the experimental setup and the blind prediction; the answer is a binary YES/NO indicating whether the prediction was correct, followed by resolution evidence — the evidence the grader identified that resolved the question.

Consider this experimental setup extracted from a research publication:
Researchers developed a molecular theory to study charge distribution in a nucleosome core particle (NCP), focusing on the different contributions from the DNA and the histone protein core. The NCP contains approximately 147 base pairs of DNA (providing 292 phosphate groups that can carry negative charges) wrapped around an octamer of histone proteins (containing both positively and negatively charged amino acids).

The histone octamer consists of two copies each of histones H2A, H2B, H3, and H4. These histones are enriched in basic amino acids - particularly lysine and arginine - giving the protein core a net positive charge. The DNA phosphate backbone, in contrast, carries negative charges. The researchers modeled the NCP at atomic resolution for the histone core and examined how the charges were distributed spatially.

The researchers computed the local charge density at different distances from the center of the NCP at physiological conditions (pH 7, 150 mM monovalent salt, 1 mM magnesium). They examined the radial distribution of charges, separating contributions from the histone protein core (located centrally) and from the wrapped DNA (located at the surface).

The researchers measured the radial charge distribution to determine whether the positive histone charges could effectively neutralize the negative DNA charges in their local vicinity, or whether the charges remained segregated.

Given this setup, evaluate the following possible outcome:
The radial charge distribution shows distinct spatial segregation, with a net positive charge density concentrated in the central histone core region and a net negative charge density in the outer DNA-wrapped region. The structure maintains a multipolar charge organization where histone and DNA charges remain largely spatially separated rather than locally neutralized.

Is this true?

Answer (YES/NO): YES